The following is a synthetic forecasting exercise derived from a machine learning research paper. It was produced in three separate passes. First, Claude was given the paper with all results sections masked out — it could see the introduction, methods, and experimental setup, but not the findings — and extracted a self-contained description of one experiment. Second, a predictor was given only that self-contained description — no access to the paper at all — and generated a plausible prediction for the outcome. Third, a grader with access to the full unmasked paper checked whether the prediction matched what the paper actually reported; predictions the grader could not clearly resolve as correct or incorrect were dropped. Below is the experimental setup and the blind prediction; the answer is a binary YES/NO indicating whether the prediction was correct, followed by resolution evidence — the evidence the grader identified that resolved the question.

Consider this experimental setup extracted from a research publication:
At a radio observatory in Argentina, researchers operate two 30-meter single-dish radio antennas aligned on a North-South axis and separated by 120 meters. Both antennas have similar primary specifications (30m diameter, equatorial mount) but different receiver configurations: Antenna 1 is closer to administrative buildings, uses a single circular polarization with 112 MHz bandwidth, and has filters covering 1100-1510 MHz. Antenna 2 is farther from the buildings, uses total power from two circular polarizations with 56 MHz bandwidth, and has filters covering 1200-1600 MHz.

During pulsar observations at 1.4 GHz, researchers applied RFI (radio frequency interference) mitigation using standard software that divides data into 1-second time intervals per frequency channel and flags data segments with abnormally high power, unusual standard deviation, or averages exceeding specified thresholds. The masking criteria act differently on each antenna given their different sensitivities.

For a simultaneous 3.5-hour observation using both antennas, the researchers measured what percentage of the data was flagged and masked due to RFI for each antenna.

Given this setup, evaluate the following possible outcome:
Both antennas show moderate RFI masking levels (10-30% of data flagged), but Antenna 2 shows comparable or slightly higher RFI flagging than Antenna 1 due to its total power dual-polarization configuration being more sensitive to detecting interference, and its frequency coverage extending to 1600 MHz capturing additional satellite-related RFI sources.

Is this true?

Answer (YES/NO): NO